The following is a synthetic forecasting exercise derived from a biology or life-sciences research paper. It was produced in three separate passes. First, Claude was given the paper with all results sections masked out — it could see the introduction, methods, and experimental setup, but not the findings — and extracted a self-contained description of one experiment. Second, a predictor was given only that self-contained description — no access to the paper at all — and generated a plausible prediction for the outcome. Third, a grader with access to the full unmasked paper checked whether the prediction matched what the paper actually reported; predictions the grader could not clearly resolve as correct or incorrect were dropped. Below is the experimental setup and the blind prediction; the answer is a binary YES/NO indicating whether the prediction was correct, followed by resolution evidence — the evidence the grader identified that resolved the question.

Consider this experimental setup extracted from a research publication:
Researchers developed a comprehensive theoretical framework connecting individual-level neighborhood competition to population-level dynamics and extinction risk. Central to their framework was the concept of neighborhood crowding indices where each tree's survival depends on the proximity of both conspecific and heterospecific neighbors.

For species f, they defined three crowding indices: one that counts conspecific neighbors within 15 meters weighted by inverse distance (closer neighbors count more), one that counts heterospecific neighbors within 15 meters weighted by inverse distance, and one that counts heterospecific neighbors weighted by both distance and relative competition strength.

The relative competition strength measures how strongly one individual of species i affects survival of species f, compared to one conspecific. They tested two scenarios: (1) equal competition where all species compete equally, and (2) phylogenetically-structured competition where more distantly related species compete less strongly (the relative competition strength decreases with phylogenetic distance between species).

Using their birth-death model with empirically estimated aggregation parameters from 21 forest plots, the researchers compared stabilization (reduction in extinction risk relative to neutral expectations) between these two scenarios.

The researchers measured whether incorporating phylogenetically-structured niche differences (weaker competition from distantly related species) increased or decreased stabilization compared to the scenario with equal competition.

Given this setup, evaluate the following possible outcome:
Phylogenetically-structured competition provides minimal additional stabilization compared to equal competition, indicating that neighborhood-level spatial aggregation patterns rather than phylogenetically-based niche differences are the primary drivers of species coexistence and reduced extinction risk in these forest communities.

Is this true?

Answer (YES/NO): NO